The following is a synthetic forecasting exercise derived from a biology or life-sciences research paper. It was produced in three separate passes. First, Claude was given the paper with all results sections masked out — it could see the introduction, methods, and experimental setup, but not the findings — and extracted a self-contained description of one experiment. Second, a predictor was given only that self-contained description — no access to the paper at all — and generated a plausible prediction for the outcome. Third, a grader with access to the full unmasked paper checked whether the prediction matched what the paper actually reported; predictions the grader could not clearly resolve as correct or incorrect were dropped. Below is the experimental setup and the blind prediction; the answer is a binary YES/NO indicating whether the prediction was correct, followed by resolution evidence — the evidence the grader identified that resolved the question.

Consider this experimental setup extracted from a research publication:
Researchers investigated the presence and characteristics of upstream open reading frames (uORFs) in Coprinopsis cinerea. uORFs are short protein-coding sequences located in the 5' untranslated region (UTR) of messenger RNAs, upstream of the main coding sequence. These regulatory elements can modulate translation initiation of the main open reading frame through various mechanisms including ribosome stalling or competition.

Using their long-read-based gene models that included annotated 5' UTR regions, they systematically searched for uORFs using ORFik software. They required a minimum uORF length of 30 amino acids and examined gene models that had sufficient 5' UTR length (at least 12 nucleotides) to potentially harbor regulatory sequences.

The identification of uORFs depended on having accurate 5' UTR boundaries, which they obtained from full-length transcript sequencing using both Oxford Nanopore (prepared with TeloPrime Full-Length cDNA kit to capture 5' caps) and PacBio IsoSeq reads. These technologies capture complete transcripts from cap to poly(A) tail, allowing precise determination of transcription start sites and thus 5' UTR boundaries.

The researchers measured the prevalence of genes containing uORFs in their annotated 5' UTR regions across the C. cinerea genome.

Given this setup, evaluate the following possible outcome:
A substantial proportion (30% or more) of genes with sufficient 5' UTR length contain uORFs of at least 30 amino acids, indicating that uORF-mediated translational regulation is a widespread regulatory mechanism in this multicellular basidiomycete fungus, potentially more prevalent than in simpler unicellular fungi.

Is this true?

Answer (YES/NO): NO